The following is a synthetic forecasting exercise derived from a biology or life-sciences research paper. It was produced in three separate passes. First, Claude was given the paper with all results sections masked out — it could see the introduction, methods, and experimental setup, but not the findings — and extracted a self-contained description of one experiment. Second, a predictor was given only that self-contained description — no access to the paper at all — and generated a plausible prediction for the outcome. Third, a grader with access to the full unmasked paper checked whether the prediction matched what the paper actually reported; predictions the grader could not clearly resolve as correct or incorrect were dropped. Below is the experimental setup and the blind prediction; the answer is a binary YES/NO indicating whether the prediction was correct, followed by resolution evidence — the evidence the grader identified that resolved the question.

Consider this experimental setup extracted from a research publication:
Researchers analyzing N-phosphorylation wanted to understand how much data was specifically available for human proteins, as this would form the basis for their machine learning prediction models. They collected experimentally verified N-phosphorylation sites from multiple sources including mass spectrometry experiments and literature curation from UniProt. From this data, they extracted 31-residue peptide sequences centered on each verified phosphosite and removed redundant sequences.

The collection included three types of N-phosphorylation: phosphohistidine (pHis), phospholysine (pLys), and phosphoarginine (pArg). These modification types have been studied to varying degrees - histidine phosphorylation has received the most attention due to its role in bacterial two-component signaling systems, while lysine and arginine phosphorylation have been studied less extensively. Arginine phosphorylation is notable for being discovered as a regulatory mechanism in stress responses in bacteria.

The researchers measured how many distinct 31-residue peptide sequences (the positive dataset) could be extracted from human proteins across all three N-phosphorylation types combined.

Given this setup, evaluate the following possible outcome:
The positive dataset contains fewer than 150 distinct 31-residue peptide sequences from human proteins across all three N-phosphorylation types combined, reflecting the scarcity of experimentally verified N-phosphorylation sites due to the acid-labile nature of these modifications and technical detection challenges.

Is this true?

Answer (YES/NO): NO